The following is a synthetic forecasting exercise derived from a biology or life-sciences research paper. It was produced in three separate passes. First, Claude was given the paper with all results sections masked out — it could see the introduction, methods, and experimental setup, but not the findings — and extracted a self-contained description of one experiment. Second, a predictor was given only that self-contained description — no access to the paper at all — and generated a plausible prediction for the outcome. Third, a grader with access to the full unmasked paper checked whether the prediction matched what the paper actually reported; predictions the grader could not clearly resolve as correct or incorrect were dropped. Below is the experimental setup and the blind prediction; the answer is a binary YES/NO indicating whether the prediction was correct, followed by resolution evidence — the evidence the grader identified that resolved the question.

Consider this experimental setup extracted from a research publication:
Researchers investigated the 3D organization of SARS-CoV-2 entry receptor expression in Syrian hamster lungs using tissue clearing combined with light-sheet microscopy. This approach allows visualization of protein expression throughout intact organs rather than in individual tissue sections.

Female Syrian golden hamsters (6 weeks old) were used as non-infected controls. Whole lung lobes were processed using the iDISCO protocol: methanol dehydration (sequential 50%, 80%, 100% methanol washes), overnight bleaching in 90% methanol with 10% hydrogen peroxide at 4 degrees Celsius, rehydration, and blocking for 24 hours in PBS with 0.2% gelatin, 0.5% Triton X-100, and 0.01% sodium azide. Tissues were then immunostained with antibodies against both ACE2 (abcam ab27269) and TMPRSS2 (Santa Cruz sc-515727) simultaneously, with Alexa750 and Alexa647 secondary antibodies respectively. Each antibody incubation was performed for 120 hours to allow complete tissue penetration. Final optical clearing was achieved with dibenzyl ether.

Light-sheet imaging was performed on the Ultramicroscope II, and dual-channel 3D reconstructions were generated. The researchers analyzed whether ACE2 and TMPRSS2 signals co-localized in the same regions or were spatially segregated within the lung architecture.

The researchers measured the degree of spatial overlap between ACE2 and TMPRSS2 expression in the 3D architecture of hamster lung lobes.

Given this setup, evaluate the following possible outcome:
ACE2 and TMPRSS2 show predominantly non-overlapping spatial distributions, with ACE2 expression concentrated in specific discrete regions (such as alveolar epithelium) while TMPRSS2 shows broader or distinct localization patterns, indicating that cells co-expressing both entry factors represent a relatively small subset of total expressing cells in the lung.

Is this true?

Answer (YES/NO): YES